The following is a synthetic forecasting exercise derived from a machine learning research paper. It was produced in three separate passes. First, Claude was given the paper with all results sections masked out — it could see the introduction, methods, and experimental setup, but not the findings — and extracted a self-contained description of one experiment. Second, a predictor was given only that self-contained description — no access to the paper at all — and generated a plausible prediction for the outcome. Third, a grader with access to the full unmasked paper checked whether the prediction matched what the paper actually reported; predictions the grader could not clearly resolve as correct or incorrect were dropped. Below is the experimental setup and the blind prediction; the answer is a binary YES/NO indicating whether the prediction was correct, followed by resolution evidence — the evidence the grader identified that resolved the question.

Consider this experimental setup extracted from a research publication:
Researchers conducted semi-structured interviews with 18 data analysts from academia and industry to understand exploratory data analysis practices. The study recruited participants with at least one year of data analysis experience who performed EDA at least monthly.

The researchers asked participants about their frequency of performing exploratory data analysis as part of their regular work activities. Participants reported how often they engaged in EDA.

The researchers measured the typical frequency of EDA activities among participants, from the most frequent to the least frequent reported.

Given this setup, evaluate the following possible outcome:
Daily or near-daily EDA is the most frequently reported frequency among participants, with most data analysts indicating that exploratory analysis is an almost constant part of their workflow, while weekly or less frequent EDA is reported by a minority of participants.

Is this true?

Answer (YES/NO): NO